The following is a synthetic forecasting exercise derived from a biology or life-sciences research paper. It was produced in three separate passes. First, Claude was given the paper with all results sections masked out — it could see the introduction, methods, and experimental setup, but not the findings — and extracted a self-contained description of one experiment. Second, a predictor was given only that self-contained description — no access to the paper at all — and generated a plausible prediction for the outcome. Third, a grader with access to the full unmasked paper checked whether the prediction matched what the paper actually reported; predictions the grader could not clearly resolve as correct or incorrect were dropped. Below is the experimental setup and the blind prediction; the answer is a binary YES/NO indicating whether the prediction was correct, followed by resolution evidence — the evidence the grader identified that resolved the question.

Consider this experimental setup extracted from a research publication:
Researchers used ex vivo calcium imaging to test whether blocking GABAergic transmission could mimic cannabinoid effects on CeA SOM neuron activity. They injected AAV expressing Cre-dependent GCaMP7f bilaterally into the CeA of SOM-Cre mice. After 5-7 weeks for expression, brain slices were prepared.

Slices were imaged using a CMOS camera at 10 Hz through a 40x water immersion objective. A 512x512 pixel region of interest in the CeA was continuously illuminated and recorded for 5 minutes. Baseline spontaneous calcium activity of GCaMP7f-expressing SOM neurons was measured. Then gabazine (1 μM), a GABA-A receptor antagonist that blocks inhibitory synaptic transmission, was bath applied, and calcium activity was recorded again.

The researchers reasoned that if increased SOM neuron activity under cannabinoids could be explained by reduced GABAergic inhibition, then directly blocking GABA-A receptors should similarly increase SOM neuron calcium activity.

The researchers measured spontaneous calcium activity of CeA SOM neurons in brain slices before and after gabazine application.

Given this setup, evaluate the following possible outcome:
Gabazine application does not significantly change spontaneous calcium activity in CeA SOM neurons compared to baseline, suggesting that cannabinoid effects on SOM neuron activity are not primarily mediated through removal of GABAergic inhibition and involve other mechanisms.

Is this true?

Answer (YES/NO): NO